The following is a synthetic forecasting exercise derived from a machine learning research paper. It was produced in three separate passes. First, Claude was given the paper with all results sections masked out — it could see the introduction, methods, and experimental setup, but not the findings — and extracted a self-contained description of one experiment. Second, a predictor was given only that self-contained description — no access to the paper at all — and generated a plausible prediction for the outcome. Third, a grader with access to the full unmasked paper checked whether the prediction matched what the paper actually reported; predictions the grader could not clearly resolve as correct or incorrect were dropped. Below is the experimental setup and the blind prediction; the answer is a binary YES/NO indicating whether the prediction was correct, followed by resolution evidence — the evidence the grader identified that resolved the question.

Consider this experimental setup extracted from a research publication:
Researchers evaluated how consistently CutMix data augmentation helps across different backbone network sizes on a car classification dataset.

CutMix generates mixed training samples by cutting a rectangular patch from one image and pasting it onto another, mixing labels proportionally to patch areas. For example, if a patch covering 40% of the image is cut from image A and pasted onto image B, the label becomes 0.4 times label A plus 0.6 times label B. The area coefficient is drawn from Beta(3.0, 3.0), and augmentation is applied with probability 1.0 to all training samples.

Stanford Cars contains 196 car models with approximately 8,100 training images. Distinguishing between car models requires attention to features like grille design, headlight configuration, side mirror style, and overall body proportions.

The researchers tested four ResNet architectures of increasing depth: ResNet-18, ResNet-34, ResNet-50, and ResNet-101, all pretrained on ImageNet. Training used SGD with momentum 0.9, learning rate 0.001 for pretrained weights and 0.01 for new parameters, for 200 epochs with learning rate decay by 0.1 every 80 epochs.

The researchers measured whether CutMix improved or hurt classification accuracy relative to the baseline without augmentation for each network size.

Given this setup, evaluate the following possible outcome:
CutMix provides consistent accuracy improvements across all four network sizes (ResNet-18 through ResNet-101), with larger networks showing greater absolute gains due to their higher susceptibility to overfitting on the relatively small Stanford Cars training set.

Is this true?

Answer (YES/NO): NO